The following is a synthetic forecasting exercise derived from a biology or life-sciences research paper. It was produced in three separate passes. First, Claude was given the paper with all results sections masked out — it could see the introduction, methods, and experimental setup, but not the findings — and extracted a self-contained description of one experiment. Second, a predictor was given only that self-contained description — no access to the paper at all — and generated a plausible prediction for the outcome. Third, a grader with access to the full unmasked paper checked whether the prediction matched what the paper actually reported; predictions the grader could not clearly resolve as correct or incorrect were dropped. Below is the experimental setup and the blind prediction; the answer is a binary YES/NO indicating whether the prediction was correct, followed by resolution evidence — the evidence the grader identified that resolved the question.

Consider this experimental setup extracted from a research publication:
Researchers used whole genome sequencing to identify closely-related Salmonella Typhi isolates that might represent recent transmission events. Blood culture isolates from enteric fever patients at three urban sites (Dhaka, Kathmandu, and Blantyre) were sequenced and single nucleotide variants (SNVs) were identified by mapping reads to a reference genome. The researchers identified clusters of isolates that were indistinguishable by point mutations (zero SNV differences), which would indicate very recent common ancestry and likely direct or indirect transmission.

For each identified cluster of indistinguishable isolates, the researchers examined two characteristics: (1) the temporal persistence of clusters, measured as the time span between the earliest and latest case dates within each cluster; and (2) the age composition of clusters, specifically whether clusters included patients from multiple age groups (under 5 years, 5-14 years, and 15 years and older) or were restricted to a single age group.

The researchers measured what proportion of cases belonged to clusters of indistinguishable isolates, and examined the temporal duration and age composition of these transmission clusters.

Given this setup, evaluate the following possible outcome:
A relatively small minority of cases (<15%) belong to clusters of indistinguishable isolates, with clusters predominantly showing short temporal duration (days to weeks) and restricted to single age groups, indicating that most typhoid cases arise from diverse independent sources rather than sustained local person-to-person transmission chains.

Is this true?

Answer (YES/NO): NO